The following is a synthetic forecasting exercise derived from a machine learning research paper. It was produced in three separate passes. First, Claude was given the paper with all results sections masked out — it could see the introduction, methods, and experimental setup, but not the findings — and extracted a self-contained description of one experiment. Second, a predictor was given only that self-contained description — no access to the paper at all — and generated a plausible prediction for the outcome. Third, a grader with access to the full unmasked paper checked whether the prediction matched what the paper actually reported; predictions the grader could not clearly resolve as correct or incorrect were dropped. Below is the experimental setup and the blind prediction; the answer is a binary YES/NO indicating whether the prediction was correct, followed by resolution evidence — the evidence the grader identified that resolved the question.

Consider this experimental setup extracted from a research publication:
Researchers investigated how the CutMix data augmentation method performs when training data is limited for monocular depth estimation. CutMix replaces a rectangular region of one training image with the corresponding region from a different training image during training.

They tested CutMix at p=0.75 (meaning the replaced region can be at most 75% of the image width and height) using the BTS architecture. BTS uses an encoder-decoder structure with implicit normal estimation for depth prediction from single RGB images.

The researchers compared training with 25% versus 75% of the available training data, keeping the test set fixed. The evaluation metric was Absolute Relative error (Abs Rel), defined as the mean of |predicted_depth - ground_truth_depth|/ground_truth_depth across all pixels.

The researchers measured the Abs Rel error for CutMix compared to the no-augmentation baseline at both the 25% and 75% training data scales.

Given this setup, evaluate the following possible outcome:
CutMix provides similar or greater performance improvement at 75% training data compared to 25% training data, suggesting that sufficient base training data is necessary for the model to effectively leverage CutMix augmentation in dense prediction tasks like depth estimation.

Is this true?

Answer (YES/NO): NO